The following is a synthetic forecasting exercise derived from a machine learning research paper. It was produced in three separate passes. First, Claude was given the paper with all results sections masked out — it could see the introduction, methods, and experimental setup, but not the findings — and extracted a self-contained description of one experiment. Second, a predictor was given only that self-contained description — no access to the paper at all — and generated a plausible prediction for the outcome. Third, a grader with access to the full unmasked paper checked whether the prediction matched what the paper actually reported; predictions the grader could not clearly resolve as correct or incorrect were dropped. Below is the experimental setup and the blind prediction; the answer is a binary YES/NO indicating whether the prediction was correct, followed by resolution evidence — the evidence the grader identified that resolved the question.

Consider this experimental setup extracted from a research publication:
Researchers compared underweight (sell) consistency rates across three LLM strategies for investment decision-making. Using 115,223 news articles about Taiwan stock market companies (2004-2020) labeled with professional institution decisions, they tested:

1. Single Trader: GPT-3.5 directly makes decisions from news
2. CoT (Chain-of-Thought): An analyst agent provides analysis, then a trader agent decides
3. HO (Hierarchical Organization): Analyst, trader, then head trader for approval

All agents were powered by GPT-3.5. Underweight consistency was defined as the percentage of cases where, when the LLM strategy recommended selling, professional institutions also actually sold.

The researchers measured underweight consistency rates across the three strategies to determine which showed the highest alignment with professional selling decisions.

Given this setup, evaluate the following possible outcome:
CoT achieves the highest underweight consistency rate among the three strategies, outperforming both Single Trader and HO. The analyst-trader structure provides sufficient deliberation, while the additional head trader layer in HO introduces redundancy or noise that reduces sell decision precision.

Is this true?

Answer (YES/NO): NO